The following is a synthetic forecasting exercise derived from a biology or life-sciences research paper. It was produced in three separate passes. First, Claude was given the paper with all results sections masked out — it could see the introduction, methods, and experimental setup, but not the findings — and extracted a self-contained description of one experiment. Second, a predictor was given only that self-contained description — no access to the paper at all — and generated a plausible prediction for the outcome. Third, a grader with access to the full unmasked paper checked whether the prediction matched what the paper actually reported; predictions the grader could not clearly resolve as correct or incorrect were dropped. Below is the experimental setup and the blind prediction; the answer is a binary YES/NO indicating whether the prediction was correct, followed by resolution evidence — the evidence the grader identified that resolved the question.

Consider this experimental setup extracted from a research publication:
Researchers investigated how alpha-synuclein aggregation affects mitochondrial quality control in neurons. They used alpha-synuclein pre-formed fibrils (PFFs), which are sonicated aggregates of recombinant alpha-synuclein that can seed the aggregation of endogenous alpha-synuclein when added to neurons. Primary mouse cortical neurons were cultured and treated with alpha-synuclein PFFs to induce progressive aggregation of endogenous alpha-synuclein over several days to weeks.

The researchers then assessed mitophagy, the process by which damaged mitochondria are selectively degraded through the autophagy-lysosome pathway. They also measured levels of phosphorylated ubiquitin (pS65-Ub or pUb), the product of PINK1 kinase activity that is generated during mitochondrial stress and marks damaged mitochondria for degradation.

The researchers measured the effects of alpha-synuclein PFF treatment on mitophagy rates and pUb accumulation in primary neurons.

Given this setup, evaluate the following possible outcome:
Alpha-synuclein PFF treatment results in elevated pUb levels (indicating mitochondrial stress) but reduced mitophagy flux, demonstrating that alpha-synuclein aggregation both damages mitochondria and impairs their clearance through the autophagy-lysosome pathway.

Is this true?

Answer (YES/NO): YES